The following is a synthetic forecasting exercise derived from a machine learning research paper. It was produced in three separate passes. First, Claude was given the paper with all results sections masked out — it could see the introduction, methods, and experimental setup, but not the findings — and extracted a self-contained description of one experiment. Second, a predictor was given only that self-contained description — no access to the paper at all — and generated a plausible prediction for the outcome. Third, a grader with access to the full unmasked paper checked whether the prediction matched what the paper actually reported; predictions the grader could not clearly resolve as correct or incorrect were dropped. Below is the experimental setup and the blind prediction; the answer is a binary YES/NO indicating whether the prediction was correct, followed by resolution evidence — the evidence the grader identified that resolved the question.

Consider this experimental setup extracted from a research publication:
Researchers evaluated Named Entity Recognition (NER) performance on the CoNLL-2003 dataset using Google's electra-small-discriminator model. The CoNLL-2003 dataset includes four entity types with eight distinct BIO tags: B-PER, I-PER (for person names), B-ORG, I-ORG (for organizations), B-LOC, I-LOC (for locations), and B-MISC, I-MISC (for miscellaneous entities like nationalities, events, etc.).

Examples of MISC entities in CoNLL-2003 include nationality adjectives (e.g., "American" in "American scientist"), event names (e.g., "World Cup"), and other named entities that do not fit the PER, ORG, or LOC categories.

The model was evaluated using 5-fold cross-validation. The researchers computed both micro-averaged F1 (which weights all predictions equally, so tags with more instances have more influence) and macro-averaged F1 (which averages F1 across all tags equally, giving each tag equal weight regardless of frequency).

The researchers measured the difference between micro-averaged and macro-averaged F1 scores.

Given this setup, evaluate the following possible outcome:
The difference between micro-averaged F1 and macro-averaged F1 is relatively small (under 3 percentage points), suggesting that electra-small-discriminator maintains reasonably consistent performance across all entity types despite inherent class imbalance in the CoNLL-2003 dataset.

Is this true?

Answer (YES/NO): NO